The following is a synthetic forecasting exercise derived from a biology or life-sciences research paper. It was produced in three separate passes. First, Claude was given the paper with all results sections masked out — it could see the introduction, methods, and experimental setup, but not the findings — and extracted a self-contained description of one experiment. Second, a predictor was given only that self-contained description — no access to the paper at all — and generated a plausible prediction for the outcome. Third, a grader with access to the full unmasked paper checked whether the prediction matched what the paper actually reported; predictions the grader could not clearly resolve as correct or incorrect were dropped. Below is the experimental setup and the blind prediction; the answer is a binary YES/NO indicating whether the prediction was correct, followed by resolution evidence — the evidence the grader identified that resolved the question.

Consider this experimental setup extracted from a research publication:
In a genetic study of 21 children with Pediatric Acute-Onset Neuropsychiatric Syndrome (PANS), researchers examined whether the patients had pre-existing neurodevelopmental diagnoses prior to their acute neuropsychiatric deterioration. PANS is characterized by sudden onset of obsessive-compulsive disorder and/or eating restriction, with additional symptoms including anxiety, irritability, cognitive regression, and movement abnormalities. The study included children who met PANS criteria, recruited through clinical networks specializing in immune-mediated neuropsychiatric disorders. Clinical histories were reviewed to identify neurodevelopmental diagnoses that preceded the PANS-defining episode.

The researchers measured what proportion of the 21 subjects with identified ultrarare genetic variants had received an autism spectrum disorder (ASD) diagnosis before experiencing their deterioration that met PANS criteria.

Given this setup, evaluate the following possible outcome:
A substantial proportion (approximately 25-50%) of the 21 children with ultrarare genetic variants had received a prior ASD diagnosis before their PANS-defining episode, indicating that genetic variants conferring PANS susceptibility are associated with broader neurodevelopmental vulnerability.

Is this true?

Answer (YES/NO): NO